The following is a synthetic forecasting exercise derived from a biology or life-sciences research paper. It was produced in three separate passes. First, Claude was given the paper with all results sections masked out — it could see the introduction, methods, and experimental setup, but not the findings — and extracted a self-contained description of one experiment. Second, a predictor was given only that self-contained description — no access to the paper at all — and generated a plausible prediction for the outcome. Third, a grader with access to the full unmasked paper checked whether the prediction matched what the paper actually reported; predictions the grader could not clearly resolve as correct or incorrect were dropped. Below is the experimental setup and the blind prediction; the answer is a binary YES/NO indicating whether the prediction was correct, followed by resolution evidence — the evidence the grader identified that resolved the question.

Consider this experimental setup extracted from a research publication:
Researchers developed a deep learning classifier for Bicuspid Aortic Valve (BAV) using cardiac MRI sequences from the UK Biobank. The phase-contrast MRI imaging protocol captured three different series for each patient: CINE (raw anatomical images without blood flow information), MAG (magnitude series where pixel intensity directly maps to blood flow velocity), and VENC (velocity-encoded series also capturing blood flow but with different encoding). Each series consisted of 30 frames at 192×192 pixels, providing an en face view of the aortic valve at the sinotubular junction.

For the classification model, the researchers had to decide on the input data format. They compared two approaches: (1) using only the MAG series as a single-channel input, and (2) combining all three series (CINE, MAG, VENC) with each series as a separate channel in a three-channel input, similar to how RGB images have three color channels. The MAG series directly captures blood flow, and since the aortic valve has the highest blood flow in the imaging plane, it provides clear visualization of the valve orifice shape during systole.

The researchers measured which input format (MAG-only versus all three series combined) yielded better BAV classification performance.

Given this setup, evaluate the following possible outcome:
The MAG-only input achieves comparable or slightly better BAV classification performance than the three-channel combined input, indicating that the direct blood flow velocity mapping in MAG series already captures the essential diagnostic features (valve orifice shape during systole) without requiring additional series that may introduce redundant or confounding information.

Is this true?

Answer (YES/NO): YES